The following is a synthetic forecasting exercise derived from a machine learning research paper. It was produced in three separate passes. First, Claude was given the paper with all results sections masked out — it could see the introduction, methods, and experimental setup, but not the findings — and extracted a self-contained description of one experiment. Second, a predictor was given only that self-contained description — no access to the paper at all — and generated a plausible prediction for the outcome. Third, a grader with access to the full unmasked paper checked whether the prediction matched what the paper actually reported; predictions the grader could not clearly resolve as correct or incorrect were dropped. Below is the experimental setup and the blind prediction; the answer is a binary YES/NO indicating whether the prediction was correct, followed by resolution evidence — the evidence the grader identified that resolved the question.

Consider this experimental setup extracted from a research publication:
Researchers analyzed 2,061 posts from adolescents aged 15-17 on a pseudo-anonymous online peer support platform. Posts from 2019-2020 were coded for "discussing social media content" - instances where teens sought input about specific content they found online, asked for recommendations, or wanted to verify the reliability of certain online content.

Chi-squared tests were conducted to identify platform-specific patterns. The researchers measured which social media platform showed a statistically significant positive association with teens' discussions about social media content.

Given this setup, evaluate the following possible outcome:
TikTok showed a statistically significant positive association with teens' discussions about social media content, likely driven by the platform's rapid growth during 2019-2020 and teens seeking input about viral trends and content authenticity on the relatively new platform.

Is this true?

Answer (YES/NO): NO